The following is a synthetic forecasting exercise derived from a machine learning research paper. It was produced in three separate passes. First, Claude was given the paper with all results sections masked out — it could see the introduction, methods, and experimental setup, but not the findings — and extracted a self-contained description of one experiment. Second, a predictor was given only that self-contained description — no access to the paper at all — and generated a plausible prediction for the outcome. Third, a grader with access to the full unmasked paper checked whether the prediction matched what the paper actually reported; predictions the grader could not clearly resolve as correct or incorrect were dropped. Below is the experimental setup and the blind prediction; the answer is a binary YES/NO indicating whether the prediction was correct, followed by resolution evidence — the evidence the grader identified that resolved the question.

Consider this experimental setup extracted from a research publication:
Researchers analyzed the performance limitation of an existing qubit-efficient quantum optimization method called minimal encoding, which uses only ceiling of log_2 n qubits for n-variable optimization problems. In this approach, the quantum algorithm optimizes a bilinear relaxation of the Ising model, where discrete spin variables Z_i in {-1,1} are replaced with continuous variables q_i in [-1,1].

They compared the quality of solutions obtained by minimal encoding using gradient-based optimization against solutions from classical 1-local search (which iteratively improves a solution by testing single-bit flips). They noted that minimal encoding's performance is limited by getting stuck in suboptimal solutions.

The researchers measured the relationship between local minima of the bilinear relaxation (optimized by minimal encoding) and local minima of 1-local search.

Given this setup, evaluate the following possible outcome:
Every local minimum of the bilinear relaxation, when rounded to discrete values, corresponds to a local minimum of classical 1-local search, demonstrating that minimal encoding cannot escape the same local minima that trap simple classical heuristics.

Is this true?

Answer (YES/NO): YES